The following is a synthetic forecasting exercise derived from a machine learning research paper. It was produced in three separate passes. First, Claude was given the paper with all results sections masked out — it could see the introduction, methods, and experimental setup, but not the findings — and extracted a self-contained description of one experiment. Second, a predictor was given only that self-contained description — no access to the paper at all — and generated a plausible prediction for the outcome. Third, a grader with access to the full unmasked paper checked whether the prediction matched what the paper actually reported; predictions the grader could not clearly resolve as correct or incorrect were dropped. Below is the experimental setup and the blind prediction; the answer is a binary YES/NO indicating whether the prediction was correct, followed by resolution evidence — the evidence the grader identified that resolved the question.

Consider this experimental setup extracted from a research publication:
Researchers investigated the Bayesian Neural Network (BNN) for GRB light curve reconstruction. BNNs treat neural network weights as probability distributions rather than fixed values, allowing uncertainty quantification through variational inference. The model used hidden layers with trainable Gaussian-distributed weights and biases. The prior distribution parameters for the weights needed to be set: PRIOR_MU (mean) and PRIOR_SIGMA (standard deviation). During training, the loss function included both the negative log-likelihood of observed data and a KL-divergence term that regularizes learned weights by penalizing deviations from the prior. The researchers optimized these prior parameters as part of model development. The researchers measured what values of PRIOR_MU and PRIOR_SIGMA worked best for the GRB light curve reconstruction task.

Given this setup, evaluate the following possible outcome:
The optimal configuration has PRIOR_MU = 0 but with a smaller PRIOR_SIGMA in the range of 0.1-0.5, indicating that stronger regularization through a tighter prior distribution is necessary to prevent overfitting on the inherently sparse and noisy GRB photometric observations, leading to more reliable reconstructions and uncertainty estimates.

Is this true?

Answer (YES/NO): YES